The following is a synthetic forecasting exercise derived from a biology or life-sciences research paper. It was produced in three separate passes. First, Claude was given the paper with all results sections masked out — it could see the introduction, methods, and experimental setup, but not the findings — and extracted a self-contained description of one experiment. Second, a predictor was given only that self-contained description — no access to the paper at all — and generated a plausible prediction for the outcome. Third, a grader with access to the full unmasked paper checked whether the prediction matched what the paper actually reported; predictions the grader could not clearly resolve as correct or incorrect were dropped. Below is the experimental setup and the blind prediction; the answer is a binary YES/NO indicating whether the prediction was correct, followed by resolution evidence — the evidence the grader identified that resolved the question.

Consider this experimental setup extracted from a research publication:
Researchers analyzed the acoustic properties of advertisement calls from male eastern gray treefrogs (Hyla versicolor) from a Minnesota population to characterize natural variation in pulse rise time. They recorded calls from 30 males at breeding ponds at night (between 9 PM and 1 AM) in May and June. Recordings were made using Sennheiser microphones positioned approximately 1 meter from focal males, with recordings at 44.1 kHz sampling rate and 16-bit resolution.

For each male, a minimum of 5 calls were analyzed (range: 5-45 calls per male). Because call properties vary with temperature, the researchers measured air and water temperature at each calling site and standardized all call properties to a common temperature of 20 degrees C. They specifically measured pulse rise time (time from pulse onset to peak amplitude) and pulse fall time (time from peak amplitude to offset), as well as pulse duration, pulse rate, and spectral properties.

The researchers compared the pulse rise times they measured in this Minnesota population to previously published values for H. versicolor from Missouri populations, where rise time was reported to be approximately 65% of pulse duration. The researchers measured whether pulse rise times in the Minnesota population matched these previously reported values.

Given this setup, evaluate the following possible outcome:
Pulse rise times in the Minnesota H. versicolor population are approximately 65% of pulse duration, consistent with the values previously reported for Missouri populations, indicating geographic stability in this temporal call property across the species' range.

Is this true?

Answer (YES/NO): YES